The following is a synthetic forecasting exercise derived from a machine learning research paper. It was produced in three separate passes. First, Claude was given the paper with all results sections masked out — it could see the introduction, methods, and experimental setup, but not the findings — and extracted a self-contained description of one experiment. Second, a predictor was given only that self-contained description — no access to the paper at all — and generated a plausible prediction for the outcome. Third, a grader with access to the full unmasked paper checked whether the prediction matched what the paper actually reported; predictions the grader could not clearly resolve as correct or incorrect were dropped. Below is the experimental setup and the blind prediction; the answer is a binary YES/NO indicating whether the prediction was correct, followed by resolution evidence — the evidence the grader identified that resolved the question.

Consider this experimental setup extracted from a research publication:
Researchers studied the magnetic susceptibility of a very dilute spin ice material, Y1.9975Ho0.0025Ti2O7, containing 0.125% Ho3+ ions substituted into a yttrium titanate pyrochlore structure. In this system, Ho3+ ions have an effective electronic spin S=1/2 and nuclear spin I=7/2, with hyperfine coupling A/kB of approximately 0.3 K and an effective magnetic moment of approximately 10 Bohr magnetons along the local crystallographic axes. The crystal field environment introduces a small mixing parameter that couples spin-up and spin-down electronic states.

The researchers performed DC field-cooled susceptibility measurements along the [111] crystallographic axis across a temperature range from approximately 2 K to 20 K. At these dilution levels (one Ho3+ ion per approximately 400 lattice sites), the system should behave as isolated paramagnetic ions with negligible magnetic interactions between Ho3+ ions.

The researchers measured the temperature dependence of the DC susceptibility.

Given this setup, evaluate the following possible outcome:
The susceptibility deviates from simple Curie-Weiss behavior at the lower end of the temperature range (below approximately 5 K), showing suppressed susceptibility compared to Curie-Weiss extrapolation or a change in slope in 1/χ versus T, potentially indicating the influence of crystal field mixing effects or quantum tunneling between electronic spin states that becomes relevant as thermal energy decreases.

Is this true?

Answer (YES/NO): NO